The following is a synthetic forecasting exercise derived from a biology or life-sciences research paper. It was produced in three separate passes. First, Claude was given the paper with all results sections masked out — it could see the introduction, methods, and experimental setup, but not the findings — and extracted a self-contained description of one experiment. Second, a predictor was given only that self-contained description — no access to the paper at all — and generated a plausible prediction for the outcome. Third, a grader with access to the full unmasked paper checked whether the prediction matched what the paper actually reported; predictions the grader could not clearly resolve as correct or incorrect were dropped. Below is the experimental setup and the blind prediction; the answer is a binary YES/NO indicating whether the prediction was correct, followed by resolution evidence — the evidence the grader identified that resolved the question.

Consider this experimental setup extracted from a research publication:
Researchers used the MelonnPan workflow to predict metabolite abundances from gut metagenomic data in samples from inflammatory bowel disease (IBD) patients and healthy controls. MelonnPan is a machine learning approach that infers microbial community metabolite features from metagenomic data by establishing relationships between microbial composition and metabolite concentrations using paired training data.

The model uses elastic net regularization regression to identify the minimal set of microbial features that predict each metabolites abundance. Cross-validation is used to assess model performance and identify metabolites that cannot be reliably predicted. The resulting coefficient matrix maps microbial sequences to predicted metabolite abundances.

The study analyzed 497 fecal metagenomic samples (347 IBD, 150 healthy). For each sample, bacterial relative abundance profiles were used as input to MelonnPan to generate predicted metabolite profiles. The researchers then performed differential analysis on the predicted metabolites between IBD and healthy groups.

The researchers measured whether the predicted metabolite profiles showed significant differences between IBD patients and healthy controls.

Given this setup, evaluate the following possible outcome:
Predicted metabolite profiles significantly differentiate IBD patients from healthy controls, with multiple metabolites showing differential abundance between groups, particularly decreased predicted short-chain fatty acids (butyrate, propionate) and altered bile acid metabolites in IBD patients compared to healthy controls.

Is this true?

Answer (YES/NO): NO